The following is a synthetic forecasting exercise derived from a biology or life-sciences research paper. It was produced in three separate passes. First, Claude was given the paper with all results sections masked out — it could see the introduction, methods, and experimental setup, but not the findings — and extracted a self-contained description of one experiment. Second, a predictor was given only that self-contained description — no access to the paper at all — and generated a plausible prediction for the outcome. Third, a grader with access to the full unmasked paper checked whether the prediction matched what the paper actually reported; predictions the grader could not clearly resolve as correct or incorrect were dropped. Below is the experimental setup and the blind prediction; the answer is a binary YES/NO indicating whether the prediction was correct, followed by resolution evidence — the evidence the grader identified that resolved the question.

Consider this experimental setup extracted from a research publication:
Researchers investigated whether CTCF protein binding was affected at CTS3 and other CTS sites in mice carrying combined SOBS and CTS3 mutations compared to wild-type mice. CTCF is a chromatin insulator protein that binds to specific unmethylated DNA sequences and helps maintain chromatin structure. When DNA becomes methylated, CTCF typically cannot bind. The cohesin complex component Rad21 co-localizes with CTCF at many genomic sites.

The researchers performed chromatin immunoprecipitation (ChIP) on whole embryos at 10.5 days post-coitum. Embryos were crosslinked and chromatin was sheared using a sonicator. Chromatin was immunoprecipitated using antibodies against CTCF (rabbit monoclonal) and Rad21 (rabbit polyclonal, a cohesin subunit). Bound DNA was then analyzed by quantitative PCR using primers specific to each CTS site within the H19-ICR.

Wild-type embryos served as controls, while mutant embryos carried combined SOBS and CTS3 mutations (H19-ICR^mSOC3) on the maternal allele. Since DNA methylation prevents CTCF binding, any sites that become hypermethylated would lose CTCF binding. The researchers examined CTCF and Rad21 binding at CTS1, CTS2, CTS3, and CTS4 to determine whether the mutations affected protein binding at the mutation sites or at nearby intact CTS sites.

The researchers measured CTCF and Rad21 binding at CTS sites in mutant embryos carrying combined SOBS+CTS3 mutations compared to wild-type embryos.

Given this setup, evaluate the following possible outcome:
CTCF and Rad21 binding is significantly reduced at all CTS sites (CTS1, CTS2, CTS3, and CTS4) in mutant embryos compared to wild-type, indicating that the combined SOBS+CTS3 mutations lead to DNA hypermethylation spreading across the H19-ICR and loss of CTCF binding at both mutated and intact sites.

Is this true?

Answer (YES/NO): NO